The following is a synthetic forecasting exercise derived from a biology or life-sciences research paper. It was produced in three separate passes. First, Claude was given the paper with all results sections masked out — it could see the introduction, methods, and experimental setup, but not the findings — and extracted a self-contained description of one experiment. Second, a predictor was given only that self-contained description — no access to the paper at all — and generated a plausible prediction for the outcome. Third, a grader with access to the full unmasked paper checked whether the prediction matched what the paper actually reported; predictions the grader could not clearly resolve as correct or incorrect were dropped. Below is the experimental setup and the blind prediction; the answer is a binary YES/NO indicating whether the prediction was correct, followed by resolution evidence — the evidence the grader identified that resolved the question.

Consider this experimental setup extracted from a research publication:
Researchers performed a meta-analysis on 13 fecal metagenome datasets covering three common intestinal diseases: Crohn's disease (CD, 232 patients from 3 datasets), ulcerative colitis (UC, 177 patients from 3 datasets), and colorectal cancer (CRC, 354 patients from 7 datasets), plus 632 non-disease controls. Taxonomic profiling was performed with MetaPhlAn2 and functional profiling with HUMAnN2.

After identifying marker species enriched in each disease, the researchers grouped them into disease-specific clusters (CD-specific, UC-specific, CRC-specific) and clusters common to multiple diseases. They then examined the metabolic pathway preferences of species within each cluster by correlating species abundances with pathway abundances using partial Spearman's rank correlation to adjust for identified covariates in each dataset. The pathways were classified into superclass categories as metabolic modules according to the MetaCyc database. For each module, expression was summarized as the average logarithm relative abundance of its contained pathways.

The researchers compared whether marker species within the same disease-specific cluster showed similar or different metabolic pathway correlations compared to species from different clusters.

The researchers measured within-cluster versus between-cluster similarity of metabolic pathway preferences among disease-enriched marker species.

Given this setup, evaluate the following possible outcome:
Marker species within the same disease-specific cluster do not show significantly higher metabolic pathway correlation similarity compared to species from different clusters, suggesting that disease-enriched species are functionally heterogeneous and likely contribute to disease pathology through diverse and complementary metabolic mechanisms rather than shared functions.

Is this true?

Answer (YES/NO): NO